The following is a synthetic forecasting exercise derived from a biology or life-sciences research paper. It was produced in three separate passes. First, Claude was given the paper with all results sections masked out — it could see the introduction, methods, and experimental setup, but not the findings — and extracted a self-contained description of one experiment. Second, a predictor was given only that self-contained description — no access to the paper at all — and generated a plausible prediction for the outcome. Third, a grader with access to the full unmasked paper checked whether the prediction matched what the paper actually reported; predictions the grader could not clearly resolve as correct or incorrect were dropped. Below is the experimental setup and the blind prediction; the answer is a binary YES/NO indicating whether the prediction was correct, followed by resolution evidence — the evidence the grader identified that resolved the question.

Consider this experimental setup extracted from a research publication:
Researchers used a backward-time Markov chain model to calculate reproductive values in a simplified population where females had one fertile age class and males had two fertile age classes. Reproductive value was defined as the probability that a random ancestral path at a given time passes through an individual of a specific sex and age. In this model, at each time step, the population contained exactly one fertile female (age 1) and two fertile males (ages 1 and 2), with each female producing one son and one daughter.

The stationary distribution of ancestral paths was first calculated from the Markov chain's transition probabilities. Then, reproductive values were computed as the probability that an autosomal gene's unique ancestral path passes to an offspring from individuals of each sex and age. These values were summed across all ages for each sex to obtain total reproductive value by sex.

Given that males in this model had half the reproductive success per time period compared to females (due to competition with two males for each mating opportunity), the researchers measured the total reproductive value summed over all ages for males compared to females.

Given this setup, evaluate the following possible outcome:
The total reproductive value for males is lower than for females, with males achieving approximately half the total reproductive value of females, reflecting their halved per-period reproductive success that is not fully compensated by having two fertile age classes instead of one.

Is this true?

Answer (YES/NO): NO